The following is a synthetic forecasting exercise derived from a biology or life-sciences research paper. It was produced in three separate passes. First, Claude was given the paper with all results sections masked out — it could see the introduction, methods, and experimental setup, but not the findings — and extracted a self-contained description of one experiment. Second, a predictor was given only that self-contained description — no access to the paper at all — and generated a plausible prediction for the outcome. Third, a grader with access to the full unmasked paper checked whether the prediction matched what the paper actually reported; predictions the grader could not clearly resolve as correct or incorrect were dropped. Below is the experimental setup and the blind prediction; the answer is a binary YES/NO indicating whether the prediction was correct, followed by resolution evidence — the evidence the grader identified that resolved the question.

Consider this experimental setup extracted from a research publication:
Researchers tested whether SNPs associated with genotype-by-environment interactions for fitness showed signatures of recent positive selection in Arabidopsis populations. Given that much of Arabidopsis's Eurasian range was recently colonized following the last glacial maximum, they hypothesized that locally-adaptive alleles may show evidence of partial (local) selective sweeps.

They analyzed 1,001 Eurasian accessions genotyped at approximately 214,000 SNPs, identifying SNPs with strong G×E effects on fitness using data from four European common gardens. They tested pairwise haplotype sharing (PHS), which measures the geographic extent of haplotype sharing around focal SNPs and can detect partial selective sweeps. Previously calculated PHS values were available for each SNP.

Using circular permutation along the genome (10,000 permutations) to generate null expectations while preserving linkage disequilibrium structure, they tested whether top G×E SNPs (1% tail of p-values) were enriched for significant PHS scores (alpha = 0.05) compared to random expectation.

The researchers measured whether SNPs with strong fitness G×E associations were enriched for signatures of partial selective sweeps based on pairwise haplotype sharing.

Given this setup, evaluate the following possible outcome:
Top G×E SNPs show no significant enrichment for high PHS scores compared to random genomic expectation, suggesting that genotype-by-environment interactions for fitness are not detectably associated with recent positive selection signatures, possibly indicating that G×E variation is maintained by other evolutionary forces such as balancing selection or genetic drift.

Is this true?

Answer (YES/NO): NO